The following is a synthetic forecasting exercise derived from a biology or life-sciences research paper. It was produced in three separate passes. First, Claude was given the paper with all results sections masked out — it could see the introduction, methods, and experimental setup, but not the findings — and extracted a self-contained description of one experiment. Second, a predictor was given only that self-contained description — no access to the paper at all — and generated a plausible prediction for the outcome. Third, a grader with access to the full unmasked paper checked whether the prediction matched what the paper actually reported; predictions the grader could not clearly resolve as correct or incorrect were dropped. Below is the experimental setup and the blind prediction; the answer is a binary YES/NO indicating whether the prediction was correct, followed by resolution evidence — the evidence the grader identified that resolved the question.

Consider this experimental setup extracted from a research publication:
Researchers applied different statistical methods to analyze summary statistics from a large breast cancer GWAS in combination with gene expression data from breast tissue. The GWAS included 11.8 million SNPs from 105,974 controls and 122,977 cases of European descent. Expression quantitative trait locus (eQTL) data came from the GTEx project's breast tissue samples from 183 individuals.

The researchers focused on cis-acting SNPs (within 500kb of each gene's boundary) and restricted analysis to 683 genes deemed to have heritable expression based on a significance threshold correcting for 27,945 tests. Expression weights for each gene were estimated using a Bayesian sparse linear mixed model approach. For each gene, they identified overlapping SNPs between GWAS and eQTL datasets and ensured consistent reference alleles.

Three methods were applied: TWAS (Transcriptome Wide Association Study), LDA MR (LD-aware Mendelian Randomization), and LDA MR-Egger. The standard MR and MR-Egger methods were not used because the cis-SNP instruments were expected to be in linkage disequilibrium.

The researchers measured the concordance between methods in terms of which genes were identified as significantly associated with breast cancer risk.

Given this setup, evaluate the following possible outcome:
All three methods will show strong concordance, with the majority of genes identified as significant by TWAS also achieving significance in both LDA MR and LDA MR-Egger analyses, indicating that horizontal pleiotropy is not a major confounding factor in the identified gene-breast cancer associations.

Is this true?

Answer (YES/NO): NO